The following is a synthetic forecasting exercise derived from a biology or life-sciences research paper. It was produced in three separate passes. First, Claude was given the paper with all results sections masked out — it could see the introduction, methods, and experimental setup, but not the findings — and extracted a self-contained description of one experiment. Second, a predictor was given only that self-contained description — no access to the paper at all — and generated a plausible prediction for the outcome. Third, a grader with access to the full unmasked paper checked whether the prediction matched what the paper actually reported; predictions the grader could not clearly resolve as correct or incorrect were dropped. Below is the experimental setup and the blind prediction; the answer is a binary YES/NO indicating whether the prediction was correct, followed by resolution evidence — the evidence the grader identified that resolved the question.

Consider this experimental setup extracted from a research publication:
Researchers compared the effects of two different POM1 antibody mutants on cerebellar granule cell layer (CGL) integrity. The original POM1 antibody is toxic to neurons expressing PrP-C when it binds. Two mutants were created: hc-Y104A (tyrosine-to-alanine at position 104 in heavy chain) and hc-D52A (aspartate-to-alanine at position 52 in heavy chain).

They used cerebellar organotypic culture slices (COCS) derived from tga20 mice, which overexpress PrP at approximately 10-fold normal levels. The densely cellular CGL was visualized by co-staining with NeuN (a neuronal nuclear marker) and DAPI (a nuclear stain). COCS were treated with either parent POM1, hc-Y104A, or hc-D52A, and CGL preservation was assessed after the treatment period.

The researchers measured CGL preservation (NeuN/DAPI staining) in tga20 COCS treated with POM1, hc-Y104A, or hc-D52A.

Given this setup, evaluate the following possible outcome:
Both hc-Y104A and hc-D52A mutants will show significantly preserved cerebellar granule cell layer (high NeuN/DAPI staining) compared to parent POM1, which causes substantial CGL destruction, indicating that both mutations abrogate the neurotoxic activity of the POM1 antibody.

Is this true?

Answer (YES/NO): NO